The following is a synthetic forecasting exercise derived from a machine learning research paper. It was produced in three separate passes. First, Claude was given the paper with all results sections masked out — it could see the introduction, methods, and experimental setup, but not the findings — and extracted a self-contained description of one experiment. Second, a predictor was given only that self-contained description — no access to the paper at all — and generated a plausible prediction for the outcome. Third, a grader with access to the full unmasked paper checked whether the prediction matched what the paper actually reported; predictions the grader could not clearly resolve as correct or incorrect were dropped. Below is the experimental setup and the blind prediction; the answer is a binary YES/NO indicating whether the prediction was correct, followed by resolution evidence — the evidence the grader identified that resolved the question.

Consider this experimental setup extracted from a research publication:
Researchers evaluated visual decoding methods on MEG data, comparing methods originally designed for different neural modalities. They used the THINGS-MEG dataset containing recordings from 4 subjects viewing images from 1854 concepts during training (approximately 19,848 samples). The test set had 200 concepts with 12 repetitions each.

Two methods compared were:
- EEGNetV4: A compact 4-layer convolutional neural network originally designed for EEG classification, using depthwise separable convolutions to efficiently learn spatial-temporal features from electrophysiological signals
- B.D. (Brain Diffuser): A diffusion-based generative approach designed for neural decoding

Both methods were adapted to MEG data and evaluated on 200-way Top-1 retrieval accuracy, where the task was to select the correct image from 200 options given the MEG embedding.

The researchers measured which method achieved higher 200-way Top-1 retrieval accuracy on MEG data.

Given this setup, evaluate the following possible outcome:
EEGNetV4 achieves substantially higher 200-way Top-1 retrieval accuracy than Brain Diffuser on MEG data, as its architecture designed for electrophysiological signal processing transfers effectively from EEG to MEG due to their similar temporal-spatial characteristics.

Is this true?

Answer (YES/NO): YES